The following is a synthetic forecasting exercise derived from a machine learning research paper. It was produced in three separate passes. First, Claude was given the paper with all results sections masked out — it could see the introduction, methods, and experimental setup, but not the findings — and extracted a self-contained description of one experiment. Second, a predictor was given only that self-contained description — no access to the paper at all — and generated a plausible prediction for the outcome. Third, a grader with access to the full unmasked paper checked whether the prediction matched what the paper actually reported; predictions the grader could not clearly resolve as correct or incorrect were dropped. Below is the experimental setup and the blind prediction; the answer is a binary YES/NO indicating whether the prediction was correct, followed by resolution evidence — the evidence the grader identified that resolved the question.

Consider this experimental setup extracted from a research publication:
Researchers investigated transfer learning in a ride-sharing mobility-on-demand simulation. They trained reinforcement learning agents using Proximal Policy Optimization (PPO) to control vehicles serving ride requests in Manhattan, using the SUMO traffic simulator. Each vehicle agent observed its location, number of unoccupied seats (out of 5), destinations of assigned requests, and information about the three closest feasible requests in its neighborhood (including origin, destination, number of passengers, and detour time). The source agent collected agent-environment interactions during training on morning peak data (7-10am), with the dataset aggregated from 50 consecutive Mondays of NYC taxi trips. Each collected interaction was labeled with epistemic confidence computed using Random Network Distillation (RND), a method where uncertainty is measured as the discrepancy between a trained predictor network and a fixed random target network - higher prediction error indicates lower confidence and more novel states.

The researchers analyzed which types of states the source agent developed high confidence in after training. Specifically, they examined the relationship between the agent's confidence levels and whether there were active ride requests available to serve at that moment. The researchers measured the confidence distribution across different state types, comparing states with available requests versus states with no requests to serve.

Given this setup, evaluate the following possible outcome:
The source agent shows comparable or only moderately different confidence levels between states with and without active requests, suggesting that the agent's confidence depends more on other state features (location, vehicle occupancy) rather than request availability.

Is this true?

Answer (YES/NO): NO